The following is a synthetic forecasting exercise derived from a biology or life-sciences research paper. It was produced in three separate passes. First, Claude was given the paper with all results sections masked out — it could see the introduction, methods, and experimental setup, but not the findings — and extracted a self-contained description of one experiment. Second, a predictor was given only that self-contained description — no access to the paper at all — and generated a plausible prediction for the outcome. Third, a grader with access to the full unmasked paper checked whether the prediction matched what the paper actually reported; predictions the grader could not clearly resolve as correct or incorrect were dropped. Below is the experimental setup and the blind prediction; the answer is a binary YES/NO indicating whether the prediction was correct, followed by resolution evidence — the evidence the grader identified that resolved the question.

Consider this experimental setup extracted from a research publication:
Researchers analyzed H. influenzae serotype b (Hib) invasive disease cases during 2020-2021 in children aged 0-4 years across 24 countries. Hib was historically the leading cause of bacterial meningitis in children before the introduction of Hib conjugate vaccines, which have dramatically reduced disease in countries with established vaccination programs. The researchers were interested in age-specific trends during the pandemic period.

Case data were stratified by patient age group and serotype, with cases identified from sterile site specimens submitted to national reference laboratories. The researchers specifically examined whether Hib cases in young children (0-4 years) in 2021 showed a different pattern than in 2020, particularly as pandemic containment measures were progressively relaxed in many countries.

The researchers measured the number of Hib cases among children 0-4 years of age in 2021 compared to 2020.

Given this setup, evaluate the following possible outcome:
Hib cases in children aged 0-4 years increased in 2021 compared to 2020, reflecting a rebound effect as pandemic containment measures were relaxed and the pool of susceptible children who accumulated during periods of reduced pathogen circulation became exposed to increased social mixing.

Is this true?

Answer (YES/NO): YES